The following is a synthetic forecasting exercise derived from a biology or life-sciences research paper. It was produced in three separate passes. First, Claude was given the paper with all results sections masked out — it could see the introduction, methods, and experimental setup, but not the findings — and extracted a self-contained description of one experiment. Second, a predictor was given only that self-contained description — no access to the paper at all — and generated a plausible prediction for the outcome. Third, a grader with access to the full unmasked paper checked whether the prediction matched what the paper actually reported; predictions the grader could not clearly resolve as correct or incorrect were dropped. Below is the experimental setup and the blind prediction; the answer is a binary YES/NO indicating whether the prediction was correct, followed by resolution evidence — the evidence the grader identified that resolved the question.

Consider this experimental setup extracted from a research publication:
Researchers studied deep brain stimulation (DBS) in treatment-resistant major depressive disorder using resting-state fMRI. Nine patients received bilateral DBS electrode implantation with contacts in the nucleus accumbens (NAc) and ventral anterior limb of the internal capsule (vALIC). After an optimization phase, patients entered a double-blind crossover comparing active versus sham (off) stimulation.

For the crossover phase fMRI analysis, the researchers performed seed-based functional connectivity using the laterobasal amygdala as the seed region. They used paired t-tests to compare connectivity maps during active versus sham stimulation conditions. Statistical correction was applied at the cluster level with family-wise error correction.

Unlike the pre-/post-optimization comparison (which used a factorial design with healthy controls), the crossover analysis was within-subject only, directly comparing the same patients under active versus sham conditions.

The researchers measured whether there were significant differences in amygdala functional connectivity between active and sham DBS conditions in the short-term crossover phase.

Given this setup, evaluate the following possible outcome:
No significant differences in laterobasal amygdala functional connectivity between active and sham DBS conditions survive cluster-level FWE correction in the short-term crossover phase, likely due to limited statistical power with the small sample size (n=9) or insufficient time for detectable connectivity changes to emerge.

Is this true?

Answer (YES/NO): YES